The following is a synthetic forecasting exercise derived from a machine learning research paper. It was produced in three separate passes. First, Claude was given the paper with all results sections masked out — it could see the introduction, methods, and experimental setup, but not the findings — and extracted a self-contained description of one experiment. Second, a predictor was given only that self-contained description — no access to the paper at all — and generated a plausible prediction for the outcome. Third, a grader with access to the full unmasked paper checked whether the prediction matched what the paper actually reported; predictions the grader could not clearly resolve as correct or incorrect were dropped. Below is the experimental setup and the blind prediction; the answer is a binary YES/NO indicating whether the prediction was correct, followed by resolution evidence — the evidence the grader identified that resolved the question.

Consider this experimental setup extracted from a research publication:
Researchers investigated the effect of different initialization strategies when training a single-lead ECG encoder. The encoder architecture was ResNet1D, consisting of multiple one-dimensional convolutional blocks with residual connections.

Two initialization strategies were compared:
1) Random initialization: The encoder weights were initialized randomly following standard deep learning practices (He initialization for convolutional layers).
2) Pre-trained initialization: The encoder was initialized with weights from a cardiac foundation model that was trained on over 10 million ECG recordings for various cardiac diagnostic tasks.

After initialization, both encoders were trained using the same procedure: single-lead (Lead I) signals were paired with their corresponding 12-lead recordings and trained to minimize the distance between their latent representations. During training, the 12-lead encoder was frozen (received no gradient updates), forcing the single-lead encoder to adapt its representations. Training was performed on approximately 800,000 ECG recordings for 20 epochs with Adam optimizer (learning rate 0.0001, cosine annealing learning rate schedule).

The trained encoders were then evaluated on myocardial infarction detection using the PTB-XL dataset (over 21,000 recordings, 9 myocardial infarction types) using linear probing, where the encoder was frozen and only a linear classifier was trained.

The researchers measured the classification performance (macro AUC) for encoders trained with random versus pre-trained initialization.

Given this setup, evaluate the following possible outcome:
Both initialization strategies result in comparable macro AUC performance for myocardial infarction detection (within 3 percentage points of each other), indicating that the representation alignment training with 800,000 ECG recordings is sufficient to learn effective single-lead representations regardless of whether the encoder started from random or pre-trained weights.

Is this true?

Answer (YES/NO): NO